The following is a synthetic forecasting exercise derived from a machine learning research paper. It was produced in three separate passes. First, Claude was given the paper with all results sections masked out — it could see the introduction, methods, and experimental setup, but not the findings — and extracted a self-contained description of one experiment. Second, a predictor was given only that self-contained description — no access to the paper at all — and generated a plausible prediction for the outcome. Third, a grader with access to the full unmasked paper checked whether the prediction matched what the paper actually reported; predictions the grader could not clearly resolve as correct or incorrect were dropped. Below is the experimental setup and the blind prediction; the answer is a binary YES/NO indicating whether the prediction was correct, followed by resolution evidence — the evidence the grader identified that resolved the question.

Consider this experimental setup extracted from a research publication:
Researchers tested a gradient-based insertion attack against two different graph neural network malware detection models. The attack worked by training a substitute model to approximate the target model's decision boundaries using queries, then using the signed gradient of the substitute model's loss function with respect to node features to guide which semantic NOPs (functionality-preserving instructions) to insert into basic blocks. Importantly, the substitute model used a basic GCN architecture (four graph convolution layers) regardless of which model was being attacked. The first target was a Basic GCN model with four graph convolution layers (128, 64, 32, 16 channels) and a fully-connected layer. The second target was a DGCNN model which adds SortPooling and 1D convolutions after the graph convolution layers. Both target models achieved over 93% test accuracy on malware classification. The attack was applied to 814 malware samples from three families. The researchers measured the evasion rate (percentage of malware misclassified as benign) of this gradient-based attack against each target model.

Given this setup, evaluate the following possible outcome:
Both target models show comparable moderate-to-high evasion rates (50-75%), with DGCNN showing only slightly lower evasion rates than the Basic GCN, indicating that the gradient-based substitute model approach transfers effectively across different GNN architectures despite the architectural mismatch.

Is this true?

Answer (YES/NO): NO